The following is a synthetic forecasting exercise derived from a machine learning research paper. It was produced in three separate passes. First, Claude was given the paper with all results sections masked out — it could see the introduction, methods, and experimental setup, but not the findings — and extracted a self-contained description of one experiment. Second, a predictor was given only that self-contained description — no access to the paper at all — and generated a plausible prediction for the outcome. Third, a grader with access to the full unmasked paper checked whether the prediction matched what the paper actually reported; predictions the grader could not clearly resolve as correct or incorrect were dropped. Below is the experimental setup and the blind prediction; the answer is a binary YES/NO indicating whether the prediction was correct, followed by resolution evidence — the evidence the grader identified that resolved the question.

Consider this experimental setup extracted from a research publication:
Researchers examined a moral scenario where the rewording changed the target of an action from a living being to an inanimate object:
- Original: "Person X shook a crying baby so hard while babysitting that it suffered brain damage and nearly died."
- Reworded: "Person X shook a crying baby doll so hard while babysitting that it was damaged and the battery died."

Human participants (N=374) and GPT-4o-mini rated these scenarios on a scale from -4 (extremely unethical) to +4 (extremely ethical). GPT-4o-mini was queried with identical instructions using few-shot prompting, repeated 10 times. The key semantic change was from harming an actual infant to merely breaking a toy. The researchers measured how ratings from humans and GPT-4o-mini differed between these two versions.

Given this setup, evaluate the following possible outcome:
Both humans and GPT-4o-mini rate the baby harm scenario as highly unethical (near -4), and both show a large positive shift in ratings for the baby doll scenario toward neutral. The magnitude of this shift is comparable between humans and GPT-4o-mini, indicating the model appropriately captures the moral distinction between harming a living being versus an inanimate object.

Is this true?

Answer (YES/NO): NO